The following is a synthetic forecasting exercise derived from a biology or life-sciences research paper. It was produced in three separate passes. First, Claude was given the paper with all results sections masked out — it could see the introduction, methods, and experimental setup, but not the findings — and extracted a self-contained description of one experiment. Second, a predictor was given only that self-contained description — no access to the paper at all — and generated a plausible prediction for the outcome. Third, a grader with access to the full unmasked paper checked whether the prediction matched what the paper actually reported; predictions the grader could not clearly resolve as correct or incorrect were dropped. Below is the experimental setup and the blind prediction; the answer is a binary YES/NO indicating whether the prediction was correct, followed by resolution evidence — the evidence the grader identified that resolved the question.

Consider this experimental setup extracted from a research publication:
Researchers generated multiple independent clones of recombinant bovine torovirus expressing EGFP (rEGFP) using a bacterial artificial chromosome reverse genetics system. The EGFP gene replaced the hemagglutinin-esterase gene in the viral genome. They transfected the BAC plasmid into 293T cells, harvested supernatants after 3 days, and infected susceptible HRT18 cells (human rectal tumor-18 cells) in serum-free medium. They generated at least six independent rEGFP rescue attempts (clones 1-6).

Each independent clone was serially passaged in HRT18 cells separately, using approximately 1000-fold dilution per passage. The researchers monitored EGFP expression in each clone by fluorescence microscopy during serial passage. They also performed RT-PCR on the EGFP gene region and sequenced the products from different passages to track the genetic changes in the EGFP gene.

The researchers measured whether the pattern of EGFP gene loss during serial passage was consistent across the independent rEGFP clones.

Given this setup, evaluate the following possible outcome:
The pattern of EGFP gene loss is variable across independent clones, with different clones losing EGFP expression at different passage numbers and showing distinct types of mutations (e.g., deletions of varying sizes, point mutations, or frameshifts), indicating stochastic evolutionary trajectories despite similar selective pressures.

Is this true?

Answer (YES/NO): NO